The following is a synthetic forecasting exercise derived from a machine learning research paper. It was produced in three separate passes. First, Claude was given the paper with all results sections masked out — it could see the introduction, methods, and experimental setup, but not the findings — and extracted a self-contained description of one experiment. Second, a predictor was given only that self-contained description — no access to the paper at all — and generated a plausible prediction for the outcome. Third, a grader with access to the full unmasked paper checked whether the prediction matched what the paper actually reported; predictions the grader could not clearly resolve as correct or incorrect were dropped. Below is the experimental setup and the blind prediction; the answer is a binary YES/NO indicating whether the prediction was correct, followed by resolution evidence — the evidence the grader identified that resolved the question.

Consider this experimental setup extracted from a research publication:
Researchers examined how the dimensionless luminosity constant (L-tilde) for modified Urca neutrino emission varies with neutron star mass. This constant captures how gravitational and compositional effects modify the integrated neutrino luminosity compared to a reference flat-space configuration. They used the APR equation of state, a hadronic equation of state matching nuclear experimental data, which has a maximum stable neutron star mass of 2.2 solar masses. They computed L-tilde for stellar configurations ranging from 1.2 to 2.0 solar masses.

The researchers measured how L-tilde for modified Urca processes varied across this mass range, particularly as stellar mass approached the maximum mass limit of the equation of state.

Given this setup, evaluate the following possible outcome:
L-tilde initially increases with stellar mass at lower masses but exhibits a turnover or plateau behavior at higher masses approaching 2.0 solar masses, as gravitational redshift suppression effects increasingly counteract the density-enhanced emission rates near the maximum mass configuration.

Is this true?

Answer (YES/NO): NO